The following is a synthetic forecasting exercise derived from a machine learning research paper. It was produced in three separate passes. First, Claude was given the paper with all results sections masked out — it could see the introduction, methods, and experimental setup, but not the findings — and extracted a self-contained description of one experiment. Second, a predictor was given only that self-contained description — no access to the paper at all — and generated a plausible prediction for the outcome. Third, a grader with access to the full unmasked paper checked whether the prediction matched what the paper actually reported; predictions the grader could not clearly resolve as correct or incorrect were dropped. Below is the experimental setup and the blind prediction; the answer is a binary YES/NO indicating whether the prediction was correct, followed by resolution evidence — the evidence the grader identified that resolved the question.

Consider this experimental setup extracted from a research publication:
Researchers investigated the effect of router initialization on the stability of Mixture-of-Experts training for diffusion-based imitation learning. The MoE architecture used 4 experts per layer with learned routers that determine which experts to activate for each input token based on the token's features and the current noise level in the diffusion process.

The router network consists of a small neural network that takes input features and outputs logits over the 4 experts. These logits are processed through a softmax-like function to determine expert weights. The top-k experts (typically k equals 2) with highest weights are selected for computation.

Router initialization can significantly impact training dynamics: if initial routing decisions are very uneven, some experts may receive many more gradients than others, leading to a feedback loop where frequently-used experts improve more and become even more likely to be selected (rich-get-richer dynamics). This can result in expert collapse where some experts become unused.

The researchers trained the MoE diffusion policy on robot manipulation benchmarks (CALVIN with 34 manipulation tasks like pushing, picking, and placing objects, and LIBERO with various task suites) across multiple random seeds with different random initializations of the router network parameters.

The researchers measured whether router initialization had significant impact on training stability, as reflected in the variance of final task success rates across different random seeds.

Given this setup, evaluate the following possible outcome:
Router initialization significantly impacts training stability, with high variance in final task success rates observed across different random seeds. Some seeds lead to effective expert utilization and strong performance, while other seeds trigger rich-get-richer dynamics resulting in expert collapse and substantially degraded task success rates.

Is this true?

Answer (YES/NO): NO